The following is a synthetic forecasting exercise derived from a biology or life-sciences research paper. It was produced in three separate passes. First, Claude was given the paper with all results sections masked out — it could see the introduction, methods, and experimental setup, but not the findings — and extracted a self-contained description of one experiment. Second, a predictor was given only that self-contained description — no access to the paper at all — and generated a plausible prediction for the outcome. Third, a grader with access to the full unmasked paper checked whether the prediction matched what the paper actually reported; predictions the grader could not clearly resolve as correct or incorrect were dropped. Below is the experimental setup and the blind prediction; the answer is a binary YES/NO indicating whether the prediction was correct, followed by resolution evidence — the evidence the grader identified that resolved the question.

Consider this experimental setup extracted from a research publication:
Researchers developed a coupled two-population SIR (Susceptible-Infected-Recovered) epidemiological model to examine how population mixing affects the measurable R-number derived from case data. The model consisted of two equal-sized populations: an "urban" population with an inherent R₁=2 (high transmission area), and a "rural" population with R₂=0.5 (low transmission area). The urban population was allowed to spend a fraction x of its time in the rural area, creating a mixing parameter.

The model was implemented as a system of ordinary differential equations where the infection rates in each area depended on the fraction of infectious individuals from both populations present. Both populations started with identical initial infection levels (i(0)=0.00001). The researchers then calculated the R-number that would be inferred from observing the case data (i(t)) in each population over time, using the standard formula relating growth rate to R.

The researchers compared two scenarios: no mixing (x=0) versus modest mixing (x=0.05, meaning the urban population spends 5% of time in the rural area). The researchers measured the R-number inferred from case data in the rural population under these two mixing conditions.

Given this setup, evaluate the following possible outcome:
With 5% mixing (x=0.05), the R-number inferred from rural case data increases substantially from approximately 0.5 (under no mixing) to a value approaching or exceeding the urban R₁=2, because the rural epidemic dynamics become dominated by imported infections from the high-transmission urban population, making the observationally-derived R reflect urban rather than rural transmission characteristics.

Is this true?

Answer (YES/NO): YES